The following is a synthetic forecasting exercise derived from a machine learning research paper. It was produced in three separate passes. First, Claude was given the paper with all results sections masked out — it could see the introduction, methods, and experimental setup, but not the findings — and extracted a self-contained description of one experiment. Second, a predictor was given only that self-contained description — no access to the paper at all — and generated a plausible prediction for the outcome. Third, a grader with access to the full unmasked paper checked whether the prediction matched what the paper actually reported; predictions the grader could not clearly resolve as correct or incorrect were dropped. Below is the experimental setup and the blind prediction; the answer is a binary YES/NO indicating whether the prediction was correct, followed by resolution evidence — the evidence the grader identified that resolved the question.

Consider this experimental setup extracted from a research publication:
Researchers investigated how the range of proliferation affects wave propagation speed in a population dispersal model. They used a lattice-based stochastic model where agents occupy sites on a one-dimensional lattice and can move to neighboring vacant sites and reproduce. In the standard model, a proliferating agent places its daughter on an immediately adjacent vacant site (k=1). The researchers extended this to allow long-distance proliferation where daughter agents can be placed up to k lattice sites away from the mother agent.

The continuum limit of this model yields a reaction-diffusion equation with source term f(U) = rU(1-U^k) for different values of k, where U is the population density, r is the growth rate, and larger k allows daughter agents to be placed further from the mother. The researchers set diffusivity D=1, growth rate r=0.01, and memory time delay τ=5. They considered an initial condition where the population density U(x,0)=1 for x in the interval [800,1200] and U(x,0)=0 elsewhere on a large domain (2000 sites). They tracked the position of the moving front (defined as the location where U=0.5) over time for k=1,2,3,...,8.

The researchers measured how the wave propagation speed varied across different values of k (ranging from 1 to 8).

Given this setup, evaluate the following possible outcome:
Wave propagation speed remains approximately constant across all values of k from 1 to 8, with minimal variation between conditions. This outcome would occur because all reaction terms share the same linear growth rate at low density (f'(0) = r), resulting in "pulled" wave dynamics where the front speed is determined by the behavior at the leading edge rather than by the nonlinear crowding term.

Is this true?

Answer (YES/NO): YES